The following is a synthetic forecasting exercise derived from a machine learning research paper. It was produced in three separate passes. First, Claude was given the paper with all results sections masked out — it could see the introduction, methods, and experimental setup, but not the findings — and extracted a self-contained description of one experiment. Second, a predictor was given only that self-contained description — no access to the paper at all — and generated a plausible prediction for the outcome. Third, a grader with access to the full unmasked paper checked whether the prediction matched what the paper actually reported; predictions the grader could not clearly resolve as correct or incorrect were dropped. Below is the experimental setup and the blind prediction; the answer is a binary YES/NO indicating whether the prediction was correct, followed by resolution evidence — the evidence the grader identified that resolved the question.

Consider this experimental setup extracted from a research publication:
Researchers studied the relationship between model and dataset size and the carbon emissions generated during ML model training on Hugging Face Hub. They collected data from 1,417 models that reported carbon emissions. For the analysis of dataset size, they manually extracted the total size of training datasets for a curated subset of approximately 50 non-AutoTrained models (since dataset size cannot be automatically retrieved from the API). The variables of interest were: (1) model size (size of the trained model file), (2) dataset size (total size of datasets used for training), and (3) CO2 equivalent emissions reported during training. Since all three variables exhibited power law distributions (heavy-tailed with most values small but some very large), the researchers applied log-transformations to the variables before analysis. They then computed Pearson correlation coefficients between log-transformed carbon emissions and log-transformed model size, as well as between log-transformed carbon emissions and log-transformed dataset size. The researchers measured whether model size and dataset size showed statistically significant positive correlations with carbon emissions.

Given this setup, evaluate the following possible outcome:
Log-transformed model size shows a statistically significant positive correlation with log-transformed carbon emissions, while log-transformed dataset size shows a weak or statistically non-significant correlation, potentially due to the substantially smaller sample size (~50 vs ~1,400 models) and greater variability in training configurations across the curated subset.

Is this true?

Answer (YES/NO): NO